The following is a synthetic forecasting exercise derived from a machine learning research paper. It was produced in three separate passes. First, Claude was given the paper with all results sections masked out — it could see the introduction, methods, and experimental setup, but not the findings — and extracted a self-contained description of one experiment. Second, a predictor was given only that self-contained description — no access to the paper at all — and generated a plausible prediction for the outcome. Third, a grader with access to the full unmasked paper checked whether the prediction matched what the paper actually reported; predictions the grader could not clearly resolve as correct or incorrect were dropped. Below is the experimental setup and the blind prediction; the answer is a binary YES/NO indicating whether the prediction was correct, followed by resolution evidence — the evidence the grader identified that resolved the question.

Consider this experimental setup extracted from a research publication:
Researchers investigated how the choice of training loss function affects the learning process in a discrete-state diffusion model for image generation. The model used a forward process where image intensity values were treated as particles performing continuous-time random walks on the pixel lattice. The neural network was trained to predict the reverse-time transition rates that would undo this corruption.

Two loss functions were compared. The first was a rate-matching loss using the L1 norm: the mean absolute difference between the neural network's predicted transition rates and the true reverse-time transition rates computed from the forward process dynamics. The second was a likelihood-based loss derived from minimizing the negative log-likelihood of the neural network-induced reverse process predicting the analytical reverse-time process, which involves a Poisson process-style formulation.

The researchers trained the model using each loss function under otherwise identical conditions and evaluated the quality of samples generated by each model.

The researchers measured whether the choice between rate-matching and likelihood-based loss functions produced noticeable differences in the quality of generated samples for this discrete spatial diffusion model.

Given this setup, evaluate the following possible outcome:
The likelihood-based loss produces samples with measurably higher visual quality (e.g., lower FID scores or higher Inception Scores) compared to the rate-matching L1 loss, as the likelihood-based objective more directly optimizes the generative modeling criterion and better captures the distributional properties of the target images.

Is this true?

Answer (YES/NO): NO